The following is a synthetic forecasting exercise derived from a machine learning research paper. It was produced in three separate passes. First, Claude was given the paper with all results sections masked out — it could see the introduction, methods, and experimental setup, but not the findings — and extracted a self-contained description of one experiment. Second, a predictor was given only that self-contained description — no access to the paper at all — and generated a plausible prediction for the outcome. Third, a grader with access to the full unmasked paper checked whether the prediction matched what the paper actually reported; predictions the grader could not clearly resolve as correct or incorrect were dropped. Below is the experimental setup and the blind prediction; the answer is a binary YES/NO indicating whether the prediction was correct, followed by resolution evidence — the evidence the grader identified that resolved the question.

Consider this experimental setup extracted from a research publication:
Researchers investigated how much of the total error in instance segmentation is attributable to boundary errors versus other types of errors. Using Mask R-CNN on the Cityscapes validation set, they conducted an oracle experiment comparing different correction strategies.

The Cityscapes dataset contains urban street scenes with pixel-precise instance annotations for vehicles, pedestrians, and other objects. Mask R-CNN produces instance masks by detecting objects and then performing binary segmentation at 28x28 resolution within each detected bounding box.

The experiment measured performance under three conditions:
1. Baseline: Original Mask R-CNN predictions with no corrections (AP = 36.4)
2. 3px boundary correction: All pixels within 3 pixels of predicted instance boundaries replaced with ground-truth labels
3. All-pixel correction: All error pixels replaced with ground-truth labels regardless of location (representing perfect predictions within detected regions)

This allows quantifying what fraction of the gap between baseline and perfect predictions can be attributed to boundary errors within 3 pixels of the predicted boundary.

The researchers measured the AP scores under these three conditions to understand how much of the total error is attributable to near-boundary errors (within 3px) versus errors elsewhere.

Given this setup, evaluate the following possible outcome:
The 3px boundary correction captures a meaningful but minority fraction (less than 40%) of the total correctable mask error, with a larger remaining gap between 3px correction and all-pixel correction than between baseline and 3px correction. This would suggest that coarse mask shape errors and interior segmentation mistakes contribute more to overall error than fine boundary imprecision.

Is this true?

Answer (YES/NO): NO